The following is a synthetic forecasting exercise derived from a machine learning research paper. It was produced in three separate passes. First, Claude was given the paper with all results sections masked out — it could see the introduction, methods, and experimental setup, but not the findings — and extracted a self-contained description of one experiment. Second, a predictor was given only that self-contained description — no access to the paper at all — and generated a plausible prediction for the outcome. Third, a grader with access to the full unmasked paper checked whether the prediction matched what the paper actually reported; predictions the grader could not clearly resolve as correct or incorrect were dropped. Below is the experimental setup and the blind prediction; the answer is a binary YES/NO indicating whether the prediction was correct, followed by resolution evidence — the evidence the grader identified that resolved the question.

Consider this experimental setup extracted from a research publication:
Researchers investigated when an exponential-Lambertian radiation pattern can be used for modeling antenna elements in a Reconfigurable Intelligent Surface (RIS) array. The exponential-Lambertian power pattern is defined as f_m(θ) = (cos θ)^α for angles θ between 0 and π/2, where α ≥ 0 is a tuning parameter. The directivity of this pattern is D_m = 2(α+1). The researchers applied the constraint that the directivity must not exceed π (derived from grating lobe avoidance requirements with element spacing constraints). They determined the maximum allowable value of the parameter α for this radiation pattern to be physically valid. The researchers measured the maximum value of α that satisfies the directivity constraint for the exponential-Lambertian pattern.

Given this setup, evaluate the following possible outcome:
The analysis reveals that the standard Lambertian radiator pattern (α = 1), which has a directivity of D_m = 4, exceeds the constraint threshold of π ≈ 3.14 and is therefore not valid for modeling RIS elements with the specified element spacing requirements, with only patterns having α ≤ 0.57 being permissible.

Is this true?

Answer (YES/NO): NO